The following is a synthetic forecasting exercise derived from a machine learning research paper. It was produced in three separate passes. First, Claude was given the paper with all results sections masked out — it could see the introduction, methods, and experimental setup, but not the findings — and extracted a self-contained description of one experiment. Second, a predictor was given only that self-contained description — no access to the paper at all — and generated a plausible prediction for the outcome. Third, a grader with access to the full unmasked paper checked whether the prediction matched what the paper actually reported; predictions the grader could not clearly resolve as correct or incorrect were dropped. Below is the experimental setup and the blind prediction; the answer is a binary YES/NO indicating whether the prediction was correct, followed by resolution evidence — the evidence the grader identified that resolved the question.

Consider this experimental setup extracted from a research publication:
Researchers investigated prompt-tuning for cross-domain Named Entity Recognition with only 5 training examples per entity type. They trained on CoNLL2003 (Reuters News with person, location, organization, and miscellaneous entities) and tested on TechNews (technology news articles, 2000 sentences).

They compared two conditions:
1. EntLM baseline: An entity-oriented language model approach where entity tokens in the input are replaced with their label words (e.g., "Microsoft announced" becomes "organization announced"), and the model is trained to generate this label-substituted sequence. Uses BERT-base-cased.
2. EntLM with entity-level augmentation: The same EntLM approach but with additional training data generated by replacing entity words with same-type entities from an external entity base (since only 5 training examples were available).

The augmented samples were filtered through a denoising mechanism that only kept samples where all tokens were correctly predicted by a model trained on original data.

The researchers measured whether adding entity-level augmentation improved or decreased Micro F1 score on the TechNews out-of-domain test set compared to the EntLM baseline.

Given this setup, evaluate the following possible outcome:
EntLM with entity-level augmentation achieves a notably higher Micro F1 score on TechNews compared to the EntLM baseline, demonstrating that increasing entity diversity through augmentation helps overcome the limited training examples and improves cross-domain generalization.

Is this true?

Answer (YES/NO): YES